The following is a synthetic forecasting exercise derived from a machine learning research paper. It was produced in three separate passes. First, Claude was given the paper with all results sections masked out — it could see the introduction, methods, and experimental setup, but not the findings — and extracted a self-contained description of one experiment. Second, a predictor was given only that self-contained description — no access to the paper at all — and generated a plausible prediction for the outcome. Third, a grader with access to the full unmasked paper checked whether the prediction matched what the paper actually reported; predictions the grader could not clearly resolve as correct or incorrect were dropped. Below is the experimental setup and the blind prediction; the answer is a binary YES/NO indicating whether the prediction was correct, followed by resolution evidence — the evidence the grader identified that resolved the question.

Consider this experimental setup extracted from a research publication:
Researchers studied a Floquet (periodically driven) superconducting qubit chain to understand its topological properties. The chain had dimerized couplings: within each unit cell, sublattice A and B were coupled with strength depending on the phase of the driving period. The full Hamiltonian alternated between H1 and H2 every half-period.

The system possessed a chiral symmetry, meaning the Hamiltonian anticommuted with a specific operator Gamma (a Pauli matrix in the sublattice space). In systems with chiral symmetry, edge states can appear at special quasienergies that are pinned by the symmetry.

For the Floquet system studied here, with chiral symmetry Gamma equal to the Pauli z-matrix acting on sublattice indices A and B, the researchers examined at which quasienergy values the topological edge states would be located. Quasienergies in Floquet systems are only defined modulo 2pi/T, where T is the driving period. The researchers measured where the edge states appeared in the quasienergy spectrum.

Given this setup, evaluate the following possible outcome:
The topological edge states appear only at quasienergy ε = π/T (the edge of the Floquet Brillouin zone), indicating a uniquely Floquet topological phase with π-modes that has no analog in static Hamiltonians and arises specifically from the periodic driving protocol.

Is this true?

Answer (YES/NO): NO